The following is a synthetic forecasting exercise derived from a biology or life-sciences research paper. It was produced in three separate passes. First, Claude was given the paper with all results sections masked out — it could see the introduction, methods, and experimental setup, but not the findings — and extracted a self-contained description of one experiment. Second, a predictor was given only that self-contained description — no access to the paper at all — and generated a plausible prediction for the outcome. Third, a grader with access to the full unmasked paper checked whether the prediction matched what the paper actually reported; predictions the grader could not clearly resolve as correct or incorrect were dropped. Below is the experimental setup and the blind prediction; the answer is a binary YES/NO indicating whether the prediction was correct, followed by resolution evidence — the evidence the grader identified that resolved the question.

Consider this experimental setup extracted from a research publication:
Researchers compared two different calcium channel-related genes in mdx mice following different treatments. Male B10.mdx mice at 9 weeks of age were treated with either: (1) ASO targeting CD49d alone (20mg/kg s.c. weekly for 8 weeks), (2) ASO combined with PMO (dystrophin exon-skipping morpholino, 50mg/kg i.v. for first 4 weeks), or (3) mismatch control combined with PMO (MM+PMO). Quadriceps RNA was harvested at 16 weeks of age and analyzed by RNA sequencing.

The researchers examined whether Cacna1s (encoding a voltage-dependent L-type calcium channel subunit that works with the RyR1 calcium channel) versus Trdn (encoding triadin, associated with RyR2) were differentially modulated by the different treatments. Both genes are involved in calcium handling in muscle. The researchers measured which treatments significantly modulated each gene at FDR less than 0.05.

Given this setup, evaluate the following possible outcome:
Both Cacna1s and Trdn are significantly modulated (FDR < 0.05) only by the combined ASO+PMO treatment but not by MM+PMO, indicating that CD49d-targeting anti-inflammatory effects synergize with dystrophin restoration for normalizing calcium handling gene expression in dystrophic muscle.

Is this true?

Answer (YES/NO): NO